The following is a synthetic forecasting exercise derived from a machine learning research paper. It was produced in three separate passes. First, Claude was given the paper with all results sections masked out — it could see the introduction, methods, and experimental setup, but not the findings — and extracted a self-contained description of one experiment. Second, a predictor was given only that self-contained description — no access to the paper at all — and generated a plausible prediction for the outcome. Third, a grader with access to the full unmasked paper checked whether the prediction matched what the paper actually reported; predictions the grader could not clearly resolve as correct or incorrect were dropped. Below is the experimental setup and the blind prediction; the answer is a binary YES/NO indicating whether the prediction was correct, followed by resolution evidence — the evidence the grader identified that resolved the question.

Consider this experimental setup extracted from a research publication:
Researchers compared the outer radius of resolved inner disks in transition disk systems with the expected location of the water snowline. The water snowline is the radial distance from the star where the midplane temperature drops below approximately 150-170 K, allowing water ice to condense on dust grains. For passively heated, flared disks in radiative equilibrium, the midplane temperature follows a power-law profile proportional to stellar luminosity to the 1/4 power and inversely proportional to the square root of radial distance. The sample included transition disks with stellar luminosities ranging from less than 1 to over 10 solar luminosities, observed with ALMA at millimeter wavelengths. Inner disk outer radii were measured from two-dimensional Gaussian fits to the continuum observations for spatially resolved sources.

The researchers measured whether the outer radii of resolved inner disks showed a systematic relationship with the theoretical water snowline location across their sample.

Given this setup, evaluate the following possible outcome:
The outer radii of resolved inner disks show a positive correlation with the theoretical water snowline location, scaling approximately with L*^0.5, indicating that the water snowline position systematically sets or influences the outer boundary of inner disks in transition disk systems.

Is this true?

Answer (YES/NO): NO